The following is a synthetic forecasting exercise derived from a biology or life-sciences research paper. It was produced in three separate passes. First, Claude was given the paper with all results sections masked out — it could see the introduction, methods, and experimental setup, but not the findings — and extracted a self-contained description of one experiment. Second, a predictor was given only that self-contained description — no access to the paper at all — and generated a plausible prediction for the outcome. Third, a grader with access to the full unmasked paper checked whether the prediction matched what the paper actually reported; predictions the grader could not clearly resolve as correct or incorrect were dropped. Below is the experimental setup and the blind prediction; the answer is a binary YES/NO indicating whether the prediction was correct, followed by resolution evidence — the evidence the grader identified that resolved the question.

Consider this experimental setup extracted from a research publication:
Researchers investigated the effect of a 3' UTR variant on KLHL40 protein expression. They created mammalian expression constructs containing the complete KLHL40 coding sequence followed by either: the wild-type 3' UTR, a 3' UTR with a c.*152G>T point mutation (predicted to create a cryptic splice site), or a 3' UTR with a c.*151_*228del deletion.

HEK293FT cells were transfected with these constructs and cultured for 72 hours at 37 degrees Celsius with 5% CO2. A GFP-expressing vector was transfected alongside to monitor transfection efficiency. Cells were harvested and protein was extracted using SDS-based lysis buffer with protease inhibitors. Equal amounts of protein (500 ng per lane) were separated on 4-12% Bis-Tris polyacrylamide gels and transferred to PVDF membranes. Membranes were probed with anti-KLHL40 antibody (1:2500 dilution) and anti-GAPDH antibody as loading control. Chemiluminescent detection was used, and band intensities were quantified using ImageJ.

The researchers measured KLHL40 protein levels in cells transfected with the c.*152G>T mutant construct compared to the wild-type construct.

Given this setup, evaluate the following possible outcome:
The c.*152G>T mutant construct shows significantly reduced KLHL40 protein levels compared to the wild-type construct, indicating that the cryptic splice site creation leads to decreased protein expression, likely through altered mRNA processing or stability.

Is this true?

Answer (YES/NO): YES